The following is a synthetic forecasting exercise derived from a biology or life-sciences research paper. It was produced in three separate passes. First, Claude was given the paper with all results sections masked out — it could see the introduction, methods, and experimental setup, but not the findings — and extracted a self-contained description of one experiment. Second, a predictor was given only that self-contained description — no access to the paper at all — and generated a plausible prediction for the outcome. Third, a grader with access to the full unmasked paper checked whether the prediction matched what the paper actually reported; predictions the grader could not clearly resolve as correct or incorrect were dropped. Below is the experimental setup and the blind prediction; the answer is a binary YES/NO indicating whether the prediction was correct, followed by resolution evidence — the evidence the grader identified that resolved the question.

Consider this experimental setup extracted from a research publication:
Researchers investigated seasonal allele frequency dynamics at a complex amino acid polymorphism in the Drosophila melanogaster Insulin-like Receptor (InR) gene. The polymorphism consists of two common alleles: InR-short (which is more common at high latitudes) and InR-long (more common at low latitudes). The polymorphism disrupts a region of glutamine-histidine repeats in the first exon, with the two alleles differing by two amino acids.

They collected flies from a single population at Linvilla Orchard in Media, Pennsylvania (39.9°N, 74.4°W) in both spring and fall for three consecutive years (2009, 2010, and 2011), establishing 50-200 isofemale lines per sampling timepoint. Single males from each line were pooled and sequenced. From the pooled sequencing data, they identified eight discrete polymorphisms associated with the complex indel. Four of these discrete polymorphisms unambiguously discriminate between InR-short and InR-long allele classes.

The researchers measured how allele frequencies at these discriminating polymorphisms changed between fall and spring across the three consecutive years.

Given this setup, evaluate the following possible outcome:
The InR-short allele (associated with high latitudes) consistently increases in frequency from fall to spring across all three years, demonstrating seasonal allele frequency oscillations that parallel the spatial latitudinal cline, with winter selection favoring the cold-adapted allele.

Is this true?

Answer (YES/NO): YES